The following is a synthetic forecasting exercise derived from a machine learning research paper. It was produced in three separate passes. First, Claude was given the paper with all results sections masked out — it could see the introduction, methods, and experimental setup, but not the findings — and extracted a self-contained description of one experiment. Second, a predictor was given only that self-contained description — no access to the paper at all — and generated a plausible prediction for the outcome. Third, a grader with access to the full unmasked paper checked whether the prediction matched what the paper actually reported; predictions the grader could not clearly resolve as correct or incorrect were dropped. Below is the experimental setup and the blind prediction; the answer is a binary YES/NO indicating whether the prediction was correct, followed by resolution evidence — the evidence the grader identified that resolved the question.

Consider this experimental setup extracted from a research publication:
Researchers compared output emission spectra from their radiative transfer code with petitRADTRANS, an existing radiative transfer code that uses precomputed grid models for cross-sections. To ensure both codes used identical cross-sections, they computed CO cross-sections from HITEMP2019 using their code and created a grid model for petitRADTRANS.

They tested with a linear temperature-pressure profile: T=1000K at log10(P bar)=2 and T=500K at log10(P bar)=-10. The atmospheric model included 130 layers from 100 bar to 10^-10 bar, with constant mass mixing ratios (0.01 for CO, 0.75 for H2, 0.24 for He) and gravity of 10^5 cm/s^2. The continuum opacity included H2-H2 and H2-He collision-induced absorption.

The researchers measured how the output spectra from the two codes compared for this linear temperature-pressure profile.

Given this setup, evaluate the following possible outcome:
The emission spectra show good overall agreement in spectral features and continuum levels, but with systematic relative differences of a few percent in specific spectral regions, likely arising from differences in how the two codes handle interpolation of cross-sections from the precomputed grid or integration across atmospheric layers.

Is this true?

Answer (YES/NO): NO